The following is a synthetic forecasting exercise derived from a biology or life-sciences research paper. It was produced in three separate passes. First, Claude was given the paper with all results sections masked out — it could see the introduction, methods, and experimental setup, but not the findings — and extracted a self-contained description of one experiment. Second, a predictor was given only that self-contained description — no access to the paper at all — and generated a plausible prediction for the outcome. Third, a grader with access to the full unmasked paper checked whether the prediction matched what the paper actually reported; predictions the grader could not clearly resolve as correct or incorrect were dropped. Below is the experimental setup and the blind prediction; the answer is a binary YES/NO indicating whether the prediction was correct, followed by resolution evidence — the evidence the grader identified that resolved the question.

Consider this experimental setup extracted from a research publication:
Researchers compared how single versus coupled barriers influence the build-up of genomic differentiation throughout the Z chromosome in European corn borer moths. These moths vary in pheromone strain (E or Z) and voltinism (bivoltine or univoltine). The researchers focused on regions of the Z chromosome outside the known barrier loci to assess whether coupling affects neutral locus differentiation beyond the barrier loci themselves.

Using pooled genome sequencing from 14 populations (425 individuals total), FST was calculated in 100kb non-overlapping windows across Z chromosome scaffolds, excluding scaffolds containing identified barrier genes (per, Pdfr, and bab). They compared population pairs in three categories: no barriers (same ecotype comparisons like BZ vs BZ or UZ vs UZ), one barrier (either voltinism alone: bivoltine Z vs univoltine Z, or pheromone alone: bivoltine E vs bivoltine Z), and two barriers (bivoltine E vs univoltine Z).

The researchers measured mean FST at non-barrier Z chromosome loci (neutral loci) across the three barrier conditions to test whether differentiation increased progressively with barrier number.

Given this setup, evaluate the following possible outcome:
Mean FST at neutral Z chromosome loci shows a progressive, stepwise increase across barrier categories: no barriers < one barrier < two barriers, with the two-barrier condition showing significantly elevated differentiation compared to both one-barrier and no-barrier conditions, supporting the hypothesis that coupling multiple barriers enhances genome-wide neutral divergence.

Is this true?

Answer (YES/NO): YES